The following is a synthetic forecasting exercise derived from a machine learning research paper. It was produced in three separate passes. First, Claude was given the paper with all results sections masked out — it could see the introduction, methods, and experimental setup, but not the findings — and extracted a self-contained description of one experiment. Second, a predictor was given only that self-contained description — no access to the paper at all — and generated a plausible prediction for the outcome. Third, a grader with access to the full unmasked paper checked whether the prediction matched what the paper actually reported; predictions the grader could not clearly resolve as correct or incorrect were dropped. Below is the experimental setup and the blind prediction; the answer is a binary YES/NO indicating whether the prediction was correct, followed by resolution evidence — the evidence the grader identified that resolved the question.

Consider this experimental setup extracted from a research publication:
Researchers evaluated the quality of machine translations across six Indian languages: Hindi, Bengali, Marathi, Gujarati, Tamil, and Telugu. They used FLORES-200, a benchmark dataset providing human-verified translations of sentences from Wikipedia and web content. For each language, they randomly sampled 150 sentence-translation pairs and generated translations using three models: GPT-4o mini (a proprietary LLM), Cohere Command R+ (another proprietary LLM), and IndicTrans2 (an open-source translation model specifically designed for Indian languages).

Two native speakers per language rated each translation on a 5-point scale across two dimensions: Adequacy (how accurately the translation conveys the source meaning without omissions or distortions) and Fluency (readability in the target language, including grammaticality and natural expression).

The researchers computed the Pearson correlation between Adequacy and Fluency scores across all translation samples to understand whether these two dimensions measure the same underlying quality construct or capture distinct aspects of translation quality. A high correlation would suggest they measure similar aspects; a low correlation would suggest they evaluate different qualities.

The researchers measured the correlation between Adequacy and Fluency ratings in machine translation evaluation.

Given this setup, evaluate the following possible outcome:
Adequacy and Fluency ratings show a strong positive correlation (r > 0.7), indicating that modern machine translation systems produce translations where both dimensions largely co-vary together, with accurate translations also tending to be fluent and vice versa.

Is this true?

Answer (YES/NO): NO